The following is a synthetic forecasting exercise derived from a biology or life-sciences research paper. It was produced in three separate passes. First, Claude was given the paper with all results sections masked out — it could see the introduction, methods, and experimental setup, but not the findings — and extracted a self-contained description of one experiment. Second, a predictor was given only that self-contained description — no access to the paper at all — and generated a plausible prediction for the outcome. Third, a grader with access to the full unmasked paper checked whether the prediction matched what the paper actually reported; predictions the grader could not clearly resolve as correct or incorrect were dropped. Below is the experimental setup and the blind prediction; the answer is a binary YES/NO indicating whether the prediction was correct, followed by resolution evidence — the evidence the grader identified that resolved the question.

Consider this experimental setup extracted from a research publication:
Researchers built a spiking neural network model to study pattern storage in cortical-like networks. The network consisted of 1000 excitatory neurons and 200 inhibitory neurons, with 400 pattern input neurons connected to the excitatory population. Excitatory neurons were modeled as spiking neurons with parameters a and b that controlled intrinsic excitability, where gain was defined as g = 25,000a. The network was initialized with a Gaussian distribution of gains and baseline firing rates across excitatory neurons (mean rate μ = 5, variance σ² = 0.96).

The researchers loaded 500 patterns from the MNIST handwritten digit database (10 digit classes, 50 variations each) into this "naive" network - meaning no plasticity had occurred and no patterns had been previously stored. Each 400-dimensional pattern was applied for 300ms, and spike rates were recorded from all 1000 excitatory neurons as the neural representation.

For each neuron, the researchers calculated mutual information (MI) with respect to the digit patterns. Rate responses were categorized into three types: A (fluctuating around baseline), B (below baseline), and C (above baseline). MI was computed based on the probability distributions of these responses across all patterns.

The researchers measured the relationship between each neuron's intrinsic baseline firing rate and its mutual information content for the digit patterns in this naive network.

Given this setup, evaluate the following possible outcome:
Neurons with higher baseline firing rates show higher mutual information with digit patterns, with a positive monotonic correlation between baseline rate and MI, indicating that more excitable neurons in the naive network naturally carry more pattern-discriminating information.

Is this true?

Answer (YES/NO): NO